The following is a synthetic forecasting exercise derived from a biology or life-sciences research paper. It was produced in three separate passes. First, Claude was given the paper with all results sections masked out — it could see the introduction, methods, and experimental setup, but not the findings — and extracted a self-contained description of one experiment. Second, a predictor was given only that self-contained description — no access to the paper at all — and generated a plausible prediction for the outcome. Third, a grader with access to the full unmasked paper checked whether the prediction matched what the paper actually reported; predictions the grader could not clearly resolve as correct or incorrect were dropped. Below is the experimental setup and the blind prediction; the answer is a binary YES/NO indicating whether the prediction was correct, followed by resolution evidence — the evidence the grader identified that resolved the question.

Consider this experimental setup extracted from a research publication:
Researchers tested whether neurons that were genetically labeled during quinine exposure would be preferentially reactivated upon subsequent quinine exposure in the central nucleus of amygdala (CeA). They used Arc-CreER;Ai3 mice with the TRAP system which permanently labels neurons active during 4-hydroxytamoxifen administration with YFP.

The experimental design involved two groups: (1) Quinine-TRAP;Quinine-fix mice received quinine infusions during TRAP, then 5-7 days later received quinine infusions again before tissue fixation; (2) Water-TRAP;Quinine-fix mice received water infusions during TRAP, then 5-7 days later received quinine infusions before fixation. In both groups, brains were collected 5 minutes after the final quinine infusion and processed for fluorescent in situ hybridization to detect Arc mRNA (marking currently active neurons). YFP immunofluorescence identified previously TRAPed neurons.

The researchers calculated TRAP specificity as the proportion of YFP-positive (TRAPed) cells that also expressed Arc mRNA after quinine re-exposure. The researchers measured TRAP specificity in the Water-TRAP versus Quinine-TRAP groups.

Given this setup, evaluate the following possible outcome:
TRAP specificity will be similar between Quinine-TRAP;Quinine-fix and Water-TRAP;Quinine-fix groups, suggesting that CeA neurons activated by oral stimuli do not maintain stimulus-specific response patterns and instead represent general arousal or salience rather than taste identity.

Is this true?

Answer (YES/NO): NO